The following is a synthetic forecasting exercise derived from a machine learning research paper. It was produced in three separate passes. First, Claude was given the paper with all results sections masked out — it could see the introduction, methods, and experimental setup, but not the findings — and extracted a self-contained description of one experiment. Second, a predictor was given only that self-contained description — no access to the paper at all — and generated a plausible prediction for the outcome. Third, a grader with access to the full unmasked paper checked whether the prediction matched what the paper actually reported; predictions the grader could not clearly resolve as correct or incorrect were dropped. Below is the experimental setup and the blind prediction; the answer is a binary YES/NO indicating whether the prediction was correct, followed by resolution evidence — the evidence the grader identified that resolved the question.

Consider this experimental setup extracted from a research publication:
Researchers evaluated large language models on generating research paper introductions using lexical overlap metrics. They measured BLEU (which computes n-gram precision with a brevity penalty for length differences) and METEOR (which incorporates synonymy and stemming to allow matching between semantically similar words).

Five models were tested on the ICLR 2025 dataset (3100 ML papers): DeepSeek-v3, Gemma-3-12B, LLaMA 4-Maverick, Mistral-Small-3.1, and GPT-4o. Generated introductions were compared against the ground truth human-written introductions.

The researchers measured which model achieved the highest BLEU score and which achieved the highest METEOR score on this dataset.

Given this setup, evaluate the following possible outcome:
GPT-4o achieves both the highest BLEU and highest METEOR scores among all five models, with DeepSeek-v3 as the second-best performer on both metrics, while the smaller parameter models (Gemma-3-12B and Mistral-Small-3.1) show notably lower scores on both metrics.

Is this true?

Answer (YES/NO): NO